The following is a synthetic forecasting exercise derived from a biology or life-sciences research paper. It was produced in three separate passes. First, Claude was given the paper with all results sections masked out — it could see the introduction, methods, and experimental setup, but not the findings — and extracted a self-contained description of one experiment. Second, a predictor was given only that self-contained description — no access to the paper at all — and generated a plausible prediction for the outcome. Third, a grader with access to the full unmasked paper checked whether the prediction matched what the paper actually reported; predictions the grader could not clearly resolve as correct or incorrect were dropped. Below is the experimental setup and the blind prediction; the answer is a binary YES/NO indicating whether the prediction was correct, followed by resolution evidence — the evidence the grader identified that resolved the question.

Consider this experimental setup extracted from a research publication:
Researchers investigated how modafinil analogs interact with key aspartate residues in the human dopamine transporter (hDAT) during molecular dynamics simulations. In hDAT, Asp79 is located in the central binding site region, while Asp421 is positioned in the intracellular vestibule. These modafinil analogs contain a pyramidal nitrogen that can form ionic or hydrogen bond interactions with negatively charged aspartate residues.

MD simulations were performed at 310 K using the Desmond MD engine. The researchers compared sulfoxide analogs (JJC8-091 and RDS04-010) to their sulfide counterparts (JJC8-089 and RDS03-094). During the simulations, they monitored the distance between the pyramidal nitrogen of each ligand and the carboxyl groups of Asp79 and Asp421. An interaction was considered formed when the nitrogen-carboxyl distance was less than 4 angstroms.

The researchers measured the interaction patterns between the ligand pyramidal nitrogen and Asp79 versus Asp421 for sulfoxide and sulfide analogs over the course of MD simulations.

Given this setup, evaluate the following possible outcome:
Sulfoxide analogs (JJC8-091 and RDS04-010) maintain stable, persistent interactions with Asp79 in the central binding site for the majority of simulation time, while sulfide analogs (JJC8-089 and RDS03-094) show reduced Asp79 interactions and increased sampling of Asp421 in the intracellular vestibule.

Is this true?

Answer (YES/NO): NO